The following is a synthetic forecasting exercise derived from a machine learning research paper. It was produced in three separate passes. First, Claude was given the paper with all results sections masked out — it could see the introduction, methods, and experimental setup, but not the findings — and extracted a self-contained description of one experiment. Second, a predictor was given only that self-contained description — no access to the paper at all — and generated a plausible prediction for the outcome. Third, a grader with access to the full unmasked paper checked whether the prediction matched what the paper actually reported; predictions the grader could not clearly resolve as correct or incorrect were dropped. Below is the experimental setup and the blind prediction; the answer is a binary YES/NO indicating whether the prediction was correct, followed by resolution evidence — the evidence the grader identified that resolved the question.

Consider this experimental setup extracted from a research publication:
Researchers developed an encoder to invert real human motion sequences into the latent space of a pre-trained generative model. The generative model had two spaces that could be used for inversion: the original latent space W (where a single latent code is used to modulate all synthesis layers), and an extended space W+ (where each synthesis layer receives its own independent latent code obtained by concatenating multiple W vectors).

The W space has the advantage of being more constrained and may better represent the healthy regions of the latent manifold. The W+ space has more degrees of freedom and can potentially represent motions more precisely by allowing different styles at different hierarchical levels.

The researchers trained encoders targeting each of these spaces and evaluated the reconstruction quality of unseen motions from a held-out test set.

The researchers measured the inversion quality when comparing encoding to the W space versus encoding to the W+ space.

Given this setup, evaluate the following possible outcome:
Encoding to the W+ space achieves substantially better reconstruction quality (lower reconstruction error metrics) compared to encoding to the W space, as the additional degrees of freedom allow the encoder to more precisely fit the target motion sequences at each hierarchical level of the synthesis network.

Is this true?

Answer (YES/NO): YES